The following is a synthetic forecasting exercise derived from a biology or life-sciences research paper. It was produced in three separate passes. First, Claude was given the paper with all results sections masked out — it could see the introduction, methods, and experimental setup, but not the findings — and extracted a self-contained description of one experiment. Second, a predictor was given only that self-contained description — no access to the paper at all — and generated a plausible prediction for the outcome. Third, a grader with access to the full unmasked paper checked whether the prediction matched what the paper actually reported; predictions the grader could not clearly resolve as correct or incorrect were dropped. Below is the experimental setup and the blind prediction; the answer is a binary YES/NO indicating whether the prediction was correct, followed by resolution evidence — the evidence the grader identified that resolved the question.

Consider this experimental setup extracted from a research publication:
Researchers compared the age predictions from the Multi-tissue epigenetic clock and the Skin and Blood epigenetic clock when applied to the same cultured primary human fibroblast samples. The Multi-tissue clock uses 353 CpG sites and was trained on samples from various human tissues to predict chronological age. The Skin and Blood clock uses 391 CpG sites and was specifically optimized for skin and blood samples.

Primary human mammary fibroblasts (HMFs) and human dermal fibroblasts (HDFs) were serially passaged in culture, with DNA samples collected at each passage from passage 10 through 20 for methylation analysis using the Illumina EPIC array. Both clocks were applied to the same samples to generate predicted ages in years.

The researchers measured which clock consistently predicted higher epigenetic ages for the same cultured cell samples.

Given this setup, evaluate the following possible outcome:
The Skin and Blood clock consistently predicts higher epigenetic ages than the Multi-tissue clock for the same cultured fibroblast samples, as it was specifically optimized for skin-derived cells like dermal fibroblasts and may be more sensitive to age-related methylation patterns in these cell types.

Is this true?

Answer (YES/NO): NO